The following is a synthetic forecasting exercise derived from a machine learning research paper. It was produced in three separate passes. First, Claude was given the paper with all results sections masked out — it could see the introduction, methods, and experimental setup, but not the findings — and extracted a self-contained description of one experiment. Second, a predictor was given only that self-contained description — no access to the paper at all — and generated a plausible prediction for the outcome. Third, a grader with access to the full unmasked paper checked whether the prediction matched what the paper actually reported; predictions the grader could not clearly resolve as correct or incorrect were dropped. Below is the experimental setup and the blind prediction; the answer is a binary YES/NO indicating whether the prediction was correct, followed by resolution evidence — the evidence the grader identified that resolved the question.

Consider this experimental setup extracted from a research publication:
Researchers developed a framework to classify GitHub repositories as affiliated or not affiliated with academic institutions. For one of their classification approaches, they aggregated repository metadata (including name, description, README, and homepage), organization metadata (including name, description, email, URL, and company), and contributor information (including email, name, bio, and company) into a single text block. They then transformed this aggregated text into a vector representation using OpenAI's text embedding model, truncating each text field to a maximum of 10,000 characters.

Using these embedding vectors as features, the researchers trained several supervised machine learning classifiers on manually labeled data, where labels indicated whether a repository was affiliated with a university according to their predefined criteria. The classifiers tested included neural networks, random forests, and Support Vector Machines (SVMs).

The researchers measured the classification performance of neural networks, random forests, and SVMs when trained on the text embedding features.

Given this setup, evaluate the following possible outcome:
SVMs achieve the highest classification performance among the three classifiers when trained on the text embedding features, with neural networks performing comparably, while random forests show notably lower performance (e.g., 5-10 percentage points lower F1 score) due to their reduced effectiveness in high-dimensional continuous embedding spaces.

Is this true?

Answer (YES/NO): NO